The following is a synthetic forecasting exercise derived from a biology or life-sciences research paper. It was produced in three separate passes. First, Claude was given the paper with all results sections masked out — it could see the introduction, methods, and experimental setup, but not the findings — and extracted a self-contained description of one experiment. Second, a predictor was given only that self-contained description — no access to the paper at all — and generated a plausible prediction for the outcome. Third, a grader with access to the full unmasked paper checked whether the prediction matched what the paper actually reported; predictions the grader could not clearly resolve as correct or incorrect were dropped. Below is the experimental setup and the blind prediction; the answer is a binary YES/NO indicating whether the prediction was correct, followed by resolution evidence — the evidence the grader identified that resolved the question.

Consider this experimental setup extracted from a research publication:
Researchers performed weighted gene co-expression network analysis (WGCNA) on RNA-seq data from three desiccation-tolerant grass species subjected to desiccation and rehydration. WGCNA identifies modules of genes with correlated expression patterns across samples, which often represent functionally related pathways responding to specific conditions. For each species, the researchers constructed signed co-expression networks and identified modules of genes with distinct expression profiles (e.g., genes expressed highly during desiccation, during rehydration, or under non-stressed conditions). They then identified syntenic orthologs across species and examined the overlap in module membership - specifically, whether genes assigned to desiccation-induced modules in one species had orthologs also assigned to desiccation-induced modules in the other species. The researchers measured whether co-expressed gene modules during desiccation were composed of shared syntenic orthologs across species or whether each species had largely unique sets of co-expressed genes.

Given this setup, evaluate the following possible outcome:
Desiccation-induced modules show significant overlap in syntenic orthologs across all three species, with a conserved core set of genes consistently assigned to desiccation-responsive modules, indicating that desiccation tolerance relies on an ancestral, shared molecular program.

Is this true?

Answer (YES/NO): YES